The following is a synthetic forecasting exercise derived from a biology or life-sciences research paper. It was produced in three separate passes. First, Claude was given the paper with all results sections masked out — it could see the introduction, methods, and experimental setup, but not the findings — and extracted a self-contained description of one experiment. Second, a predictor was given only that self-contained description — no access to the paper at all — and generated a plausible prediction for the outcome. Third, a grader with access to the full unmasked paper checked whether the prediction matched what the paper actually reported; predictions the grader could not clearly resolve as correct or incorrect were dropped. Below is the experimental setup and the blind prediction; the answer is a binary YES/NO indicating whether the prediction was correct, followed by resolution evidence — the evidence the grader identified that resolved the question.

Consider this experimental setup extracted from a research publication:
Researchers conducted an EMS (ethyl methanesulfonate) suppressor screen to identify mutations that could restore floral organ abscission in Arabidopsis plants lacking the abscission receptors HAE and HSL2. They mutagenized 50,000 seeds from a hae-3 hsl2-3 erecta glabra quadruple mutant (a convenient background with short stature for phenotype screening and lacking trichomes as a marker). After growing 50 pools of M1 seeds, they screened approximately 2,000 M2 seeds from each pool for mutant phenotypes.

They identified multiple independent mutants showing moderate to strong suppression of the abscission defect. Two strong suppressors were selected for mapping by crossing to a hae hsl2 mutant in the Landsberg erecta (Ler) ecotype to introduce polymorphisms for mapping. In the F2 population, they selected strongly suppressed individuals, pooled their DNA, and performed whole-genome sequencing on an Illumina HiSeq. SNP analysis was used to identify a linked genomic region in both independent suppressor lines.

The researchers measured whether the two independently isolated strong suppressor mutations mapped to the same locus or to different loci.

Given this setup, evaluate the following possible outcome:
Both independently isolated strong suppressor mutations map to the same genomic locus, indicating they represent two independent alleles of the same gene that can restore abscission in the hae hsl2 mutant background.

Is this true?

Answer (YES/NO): YES